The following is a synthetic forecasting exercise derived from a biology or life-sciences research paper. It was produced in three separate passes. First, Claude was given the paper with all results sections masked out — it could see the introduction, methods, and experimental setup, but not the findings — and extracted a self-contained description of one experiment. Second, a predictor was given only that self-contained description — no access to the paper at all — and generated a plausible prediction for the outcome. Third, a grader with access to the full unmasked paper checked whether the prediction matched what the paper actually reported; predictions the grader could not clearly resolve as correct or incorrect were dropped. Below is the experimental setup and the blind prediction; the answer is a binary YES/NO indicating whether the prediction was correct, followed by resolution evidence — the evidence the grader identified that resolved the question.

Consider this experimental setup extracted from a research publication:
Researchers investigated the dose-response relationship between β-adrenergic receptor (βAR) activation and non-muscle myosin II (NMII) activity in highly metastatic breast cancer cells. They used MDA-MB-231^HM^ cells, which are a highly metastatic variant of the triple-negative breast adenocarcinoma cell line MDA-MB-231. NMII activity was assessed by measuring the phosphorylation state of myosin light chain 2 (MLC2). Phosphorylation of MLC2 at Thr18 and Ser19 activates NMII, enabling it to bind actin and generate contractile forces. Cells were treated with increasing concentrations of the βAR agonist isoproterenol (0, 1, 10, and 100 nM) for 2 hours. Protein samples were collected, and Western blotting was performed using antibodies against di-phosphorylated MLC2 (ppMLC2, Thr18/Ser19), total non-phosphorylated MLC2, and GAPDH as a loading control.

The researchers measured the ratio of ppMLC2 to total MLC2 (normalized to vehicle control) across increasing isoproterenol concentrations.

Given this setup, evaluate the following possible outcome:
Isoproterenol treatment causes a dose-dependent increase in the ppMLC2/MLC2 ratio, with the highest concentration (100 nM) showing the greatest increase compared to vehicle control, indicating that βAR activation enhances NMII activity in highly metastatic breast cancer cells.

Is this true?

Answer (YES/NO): YES